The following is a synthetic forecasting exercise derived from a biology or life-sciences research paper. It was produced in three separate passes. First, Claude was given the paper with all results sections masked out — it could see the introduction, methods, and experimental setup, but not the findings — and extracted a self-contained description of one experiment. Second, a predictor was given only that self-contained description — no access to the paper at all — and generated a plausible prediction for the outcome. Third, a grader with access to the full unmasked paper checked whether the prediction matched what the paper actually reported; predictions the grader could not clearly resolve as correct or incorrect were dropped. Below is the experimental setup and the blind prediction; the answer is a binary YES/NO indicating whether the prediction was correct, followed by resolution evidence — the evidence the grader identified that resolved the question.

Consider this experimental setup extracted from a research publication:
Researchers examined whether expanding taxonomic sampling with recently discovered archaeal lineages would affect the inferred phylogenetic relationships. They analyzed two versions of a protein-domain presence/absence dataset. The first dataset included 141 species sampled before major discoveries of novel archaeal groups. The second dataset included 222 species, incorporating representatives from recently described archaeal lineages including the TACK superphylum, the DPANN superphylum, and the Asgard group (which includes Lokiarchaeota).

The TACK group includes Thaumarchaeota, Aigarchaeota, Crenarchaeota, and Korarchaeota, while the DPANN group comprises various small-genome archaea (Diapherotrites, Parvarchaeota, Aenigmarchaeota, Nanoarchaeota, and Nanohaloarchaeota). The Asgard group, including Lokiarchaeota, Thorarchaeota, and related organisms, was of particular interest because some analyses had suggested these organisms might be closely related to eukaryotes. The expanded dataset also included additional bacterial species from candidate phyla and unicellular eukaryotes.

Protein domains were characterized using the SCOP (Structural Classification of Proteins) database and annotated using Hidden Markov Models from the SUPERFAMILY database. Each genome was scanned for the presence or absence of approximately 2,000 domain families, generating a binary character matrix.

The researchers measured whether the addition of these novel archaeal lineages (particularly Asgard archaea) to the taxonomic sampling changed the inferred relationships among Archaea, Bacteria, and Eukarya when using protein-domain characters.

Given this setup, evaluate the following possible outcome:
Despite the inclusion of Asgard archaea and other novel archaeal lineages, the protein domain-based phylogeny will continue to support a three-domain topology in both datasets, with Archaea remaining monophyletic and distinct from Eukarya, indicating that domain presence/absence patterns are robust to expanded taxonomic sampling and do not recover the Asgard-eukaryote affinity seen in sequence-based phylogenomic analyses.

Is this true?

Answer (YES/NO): NO